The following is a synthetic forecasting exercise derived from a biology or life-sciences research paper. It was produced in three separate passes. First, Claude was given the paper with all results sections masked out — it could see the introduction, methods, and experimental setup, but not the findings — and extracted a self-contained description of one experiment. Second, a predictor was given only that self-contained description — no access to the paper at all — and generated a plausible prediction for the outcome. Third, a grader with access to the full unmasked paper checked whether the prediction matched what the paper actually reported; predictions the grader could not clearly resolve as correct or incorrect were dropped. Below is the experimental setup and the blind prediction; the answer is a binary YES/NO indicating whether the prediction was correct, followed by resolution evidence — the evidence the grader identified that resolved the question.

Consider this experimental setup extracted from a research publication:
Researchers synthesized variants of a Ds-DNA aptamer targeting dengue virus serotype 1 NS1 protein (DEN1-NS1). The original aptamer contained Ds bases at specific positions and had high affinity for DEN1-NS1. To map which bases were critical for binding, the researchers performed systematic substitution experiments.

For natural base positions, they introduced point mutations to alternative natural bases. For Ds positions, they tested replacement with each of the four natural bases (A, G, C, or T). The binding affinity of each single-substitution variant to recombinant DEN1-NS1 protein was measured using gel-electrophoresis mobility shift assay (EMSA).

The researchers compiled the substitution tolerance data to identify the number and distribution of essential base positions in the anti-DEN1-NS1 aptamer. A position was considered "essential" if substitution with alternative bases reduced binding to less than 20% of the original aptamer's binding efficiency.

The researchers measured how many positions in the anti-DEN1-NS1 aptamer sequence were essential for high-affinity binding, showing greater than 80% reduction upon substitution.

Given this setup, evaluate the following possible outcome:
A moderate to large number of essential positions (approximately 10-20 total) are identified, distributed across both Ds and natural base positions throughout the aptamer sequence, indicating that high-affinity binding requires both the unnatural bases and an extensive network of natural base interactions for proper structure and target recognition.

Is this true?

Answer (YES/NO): NO